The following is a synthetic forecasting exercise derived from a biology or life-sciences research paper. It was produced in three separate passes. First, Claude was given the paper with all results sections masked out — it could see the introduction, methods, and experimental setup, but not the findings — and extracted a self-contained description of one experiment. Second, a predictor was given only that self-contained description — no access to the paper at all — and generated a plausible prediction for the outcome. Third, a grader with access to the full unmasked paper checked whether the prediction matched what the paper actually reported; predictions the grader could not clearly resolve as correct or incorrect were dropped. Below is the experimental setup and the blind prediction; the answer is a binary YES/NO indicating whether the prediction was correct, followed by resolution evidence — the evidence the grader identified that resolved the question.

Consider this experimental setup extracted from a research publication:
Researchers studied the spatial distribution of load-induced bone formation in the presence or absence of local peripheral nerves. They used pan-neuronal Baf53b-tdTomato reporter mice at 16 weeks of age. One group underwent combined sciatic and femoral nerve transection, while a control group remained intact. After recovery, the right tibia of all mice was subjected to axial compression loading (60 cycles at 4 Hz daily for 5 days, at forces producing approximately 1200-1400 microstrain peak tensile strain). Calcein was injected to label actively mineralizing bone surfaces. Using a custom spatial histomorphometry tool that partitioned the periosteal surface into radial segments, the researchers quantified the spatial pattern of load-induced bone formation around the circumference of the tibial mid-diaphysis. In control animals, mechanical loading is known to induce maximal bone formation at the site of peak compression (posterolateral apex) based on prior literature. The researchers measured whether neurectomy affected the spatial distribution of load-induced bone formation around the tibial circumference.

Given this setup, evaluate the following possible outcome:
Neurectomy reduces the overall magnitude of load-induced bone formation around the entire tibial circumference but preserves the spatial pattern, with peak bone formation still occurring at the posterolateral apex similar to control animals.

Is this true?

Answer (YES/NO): NO